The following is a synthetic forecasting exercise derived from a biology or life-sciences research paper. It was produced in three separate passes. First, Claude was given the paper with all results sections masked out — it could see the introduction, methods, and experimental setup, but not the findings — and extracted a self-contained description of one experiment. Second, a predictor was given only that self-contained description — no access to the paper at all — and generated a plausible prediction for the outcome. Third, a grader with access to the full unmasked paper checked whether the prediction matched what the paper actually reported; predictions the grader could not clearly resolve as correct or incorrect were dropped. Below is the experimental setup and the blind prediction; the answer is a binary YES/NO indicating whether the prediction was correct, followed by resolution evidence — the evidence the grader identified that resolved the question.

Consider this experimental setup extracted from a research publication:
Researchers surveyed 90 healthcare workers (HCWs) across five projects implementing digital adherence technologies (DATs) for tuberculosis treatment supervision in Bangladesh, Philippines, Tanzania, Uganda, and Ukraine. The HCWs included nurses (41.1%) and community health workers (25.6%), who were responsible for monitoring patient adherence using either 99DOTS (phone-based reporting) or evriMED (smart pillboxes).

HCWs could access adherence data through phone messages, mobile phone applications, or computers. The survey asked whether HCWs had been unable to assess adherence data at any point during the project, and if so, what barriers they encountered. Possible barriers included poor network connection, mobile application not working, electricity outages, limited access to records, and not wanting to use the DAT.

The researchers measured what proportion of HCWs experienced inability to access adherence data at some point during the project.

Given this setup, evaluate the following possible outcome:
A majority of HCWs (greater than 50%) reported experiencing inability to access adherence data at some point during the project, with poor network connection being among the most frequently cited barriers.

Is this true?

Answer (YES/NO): YES